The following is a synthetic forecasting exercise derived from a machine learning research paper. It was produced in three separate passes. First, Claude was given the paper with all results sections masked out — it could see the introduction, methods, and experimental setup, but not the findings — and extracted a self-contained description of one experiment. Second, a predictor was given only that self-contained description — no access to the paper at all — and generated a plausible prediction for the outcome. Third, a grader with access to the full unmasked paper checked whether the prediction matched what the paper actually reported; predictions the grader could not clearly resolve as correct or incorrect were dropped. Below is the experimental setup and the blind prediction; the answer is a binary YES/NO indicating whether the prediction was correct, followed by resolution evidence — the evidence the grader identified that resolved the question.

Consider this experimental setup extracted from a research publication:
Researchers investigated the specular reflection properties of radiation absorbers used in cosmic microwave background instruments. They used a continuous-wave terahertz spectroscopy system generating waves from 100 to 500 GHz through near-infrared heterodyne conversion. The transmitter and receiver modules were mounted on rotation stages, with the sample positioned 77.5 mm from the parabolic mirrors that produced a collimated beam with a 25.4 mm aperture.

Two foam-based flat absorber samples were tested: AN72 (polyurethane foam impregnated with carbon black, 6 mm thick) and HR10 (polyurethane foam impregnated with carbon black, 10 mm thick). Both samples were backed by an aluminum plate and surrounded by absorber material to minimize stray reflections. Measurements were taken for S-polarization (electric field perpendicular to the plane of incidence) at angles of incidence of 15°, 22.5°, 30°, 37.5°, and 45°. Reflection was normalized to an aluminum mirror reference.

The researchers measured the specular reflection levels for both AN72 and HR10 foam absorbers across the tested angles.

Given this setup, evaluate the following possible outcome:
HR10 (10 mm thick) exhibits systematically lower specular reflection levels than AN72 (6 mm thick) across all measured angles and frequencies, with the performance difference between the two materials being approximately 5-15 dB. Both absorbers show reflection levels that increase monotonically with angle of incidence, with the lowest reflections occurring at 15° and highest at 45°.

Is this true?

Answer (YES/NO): NO